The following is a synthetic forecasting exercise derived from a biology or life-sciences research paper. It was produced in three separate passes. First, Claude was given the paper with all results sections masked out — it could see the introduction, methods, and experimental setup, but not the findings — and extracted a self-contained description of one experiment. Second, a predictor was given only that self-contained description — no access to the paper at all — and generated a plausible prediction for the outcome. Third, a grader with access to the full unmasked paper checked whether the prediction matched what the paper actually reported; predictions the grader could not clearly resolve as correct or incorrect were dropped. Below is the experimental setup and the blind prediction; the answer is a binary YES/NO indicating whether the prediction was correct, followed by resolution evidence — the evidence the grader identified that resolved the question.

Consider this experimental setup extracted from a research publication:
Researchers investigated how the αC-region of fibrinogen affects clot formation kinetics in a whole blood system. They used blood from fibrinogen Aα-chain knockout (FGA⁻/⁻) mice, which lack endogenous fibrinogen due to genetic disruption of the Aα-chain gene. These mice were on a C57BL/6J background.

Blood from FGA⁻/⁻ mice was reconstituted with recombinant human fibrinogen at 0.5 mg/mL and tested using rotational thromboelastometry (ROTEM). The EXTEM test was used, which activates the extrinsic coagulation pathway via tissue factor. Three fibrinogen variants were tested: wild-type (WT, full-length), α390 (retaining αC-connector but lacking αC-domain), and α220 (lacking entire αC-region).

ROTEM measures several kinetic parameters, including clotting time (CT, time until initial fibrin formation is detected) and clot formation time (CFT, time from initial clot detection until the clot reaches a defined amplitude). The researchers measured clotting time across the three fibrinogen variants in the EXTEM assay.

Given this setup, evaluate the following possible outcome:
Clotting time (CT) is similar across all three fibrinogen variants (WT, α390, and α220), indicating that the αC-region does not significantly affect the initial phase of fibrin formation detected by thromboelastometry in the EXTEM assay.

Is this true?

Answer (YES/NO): NO